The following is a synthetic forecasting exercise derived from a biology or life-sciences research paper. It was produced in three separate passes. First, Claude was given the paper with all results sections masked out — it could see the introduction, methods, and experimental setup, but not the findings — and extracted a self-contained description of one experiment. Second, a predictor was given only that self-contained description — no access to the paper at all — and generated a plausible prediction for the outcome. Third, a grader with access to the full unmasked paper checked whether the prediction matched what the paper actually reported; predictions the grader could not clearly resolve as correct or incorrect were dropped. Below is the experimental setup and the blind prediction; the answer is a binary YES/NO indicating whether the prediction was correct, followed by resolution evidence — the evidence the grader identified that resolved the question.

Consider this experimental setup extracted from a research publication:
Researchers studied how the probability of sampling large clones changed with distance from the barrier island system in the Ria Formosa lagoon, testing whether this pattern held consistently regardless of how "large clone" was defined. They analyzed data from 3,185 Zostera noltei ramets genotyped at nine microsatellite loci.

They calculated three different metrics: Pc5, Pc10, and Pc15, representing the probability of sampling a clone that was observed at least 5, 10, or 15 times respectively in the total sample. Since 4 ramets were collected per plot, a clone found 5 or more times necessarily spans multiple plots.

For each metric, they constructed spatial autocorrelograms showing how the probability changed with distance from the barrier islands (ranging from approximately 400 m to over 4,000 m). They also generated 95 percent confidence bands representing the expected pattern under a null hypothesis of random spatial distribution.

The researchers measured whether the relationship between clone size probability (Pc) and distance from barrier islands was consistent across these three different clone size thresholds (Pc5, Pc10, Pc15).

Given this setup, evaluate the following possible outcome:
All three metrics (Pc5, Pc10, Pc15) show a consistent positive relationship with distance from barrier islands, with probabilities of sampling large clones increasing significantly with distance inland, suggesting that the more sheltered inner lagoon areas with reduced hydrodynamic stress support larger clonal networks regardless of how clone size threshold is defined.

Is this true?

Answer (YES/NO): YES